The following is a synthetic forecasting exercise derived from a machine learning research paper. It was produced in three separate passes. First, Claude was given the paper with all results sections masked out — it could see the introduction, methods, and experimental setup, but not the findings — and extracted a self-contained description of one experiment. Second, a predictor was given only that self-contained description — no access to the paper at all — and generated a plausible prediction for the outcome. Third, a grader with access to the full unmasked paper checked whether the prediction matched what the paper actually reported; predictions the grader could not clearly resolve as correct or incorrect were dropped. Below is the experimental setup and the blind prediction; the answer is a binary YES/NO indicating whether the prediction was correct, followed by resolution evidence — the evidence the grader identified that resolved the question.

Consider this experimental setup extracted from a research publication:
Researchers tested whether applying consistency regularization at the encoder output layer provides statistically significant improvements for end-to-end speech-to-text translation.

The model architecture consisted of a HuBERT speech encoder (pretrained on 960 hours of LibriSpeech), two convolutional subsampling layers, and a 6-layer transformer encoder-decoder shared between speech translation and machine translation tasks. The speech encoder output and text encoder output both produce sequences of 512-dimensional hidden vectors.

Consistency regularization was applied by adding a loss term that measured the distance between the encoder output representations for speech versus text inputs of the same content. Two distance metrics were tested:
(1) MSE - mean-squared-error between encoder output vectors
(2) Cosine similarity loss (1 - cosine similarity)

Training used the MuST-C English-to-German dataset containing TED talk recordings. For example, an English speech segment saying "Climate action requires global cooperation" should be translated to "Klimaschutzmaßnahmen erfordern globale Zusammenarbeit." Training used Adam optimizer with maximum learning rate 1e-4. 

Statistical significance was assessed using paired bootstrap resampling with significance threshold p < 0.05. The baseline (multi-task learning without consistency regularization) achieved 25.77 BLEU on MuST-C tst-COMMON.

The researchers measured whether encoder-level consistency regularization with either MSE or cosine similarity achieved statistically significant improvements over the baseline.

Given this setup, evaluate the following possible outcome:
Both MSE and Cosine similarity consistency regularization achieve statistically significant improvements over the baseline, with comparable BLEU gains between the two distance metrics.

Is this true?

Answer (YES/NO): NO